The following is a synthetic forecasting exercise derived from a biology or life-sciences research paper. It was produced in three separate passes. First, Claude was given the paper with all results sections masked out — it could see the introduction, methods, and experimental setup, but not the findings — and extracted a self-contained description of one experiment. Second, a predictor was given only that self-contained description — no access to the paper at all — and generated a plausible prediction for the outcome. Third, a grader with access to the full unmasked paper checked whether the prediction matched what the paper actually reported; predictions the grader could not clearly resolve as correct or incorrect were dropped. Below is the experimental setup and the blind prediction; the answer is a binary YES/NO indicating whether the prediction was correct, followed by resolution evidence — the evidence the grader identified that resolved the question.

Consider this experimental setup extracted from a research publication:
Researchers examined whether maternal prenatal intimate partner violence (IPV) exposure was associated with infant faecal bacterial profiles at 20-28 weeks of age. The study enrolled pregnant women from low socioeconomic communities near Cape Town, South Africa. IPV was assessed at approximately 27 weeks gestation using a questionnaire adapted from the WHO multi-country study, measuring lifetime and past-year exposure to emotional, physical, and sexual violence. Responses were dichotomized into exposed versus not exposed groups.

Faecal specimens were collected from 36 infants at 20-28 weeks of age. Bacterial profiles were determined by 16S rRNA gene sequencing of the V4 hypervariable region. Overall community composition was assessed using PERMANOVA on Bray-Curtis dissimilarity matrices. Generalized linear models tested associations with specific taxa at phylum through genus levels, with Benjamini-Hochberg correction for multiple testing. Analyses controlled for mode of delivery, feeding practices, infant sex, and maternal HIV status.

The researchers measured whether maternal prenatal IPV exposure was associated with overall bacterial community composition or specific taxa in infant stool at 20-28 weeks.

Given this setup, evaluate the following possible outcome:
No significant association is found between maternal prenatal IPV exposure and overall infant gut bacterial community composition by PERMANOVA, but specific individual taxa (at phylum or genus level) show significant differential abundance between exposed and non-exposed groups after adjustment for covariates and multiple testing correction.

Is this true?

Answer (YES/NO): NO